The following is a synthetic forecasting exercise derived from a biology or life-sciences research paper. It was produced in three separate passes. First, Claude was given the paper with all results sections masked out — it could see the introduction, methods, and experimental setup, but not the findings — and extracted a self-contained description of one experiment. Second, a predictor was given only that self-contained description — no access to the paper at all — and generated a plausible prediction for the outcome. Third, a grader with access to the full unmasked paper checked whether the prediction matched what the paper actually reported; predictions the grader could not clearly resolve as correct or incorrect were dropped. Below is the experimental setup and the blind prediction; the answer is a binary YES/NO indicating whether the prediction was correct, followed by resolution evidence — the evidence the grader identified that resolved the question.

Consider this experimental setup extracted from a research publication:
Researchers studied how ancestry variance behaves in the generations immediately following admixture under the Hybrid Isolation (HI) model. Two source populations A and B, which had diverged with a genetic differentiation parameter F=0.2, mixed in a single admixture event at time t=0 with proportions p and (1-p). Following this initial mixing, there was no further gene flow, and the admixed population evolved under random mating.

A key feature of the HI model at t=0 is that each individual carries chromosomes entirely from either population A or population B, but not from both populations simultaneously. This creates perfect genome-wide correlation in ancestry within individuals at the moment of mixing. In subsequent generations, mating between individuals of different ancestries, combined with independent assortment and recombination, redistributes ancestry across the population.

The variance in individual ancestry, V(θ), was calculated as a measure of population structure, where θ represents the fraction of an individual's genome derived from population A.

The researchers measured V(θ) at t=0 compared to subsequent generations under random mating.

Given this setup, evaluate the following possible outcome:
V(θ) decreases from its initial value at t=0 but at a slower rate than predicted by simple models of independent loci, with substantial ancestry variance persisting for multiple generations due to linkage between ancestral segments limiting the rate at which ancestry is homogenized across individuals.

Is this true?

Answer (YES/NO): NO